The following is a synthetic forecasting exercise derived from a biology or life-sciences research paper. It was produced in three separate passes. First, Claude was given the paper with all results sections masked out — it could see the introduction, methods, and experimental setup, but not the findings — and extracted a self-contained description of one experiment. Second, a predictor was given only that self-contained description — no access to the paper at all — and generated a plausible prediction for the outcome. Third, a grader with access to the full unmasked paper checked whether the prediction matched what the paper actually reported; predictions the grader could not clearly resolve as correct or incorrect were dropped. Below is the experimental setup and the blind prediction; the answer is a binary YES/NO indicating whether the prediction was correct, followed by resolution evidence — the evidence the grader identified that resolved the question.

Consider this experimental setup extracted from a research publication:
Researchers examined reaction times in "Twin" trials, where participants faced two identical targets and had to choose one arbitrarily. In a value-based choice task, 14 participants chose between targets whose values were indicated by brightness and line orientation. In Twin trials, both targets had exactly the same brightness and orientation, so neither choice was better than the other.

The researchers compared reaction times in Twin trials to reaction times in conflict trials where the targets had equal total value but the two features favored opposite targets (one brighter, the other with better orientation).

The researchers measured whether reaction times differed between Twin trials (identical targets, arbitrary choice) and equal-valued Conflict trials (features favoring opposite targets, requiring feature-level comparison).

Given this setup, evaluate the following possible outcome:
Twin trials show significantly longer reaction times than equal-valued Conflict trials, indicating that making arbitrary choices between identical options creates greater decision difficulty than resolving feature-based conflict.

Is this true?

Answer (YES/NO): NO